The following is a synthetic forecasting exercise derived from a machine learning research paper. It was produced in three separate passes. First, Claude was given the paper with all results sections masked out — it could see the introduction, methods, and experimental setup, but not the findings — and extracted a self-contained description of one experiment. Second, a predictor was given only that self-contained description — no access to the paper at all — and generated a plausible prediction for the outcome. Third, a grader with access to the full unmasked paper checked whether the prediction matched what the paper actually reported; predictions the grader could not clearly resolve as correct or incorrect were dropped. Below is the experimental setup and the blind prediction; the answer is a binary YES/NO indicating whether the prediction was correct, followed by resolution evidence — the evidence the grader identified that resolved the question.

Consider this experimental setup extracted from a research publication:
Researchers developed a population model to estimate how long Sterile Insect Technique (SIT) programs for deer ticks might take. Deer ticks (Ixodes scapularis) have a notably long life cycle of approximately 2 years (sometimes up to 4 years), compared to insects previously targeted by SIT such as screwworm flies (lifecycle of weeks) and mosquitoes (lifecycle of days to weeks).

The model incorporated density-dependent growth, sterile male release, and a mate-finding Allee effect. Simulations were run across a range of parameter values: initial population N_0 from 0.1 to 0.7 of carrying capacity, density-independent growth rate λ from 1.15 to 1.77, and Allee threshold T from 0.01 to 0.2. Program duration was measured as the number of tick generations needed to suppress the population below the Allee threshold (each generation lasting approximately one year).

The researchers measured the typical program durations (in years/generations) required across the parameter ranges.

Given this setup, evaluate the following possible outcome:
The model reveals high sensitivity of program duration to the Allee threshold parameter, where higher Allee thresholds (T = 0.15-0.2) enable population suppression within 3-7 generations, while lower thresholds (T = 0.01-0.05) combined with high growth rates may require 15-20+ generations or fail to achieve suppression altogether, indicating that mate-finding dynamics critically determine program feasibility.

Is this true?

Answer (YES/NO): NO